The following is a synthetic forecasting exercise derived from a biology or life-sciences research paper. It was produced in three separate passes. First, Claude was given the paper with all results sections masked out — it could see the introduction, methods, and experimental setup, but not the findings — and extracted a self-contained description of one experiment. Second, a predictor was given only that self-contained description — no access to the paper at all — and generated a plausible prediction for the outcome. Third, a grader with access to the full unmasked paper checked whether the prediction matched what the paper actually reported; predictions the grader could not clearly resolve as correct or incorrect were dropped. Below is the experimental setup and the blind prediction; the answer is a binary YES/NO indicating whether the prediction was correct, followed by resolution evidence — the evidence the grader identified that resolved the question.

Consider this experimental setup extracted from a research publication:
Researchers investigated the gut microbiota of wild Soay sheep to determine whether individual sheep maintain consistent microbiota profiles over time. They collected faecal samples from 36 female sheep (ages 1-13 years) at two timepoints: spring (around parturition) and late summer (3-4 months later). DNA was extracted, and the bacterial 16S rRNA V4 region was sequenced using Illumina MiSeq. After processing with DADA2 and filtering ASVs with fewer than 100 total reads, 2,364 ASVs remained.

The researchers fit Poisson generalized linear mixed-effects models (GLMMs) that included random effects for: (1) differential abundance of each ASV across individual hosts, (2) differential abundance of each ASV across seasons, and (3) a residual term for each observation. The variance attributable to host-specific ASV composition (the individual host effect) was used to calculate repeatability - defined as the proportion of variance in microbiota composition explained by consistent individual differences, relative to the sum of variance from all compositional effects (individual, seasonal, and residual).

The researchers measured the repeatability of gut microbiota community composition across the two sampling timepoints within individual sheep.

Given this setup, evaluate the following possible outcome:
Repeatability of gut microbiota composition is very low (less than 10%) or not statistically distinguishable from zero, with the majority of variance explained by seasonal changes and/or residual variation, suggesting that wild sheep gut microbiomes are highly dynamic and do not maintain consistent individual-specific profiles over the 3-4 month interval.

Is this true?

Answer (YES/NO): NO